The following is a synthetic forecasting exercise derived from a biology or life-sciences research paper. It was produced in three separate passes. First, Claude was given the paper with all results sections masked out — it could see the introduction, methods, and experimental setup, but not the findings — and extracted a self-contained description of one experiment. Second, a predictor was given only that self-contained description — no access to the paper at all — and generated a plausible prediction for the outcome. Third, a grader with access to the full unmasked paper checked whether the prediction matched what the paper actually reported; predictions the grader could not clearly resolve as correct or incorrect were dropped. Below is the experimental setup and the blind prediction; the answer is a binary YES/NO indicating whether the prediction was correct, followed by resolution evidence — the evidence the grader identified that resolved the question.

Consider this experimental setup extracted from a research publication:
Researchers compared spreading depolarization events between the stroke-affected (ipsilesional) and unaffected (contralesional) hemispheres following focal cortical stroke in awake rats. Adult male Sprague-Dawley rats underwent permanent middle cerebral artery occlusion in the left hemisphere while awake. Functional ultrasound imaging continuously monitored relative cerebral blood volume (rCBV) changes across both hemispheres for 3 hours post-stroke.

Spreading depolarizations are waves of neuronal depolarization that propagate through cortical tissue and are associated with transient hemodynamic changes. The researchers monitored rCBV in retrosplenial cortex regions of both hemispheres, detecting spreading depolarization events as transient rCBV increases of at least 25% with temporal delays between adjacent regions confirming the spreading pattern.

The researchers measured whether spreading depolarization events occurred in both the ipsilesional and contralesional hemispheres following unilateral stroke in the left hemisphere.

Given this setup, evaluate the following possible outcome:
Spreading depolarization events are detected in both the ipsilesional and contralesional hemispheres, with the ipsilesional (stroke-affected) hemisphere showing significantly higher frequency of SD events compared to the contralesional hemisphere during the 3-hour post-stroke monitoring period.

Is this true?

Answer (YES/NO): NO